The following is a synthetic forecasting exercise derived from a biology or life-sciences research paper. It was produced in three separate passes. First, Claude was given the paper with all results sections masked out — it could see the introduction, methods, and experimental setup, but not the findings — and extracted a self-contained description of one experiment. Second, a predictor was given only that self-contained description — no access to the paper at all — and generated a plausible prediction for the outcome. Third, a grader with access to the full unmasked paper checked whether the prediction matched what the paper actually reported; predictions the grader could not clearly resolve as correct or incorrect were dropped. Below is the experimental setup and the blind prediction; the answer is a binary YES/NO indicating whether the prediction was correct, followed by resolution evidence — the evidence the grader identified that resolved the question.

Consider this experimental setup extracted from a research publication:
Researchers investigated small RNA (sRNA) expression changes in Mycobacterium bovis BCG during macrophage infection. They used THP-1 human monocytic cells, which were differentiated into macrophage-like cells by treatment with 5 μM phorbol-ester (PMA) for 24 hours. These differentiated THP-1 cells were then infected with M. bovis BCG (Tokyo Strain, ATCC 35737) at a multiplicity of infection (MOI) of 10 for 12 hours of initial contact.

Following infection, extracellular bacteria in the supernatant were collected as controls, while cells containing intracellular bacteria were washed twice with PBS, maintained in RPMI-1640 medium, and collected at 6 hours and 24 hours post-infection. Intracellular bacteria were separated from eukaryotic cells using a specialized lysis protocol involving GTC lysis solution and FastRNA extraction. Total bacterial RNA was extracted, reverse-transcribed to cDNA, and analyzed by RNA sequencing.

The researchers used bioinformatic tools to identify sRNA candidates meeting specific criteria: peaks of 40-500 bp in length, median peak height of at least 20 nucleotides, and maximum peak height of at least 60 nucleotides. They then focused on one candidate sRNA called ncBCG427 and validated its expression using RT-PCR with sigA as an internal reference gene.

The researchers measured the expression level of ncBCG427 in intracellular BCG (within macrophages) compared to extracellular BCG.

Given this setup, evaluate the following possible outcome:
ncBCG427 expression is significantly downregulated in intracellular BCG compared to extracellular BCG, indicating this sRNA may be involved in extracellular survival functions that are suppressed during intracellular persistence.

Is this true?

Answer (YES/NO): YES